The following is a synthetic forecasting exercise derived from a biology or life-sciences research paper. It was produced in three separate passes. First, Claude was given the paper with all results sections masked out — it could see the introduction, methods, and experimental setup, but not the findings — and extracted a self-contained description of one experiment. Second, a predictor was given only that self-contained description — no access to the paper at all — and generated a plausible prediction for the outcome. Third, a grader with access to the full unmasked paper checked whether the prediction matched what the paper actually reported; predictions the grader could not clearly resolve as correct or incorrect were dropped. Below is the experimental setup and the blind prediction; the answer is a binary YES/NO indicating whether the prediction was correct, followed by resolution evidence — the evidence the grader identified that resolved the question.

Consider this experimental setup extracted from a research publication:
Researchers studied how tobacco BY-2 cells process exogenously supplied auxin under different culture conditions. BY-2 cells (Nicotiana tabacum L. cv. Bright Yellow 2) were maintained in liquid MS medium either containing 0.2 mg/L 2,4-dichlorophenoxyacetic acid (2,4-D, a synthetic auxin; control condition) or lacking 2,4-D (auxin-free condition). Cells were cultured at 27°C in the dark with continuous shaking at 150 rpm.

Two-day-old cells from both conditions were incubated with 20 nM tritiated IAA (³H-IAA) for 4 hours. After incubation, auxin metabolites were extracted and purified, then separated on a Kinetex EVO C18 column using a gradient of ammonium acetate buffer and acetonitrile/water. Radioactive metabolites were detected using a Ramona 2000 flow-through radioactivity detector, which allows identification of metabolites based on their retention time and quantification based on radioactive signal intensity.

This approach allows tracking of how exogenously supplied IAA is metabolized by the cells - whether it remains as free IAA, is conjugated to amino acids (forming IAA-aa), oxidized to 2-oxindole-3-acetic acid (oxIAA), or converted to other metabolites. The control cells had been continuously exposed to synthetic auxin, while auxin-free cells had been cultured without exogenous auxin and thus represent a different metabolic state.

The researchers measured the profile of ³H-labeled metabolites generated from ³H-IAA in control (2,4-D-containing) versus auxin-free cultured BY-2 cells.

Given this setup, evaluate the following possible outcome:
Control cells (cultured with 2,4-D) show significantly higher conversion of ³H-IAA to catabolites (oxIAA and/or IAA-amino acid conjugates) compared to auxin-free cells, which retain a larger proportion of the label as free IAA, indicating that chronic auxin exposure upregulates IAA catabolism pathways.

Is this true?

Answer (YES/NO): NO